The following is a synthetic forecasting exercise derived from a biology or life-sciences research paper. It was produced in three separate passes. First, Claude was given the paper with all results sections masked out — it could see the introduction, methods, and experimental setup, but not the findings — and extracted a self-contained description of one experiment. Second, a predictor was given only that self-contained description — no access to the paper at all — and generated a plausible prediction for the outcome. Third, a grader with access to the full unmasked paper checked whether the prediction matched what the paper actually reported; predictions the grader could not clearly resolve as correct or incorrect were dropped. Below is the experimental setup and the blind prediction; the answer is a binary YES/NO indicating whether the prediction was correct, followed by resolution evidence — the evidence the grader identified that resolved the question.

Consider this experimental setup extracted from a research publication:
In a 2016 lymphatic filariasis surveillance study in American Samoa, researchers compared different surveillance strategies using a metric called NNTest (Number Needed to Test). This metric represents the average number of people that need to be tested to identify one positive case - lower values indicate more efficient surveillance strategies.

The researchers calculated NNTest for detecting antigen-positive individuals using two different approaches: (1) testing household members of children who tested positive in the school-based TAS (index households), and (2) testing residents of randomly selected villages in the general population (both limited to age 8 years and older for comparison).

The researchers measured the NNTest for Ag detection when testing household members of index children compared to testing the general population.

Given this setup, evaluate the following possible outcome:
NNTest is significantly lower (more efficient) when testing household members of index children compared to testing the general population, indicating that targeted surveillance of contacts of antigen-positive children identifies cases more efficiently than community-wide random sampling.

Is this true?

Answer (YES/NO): YES